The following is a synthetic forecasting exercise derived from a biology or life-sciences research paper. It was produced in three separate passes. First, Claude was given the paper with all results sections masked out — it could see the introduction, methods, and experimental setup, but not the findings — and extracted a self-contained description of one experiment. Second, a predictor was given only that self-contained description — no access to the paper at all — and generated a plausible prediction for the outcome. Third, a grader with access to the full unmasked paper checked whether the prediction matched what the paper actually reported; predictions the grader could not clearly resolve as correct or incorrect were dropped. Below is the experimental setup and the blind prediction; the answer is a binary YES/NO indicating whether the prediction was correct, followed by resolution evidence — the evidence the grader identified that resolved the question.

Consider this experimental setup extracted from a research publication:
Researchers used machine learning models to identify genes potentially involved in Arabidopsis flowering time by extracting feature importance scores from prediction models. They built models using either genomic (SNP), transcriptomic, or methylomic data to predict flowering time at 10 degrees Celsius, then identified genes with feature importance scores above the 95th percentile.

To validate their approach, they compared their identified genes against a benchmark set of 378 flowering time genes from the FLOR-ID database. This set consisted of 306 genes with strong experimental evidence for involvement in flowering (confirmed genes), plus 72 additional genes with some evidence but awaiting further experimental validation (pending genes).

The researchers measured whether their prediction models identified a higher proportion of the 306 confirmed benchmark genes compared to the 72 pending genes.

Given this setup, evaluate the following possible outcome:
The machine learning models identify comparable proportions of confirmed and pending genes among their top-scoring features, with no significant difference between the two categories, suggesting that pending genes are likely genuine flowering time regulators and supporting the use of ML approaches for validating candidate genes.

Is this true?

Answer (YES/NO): NO